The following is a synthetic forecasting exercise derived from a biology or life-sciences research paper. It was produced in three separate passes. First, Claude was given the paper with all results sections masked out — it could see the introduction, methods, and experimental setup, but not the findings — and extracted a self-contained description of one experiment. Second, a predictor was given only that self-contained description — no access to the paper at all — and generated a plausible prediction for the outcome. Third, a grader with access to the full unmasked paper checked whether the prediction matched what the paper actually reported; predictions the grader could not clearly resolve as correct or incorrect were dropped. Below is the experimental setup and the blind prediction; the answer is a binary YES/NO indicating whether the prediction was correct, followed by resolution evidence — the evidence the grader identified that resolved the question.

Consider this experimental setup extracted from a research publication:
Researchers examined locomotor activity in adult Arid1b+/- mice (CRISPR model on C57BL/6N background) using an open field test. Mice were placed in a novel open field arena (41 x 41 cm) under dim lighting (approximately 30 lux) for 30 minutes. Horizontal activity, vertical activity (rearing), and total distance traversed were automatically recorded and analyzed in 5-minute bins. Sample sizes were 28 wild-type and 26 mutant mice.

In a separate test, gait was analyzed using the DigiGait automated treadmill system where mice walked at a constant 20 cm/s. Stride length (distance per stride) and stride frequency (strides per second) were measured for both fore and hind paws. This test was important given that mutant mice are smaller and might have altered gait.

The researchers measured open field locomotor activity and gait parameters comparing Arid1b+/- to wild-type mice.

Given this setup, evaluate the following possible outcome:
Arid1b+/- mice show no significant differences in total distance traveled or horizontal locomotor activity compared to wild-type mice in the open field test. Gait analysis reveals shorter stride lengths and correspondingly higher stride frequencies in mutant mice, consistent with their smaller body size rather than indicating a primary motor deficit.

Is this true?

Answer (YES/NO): NO